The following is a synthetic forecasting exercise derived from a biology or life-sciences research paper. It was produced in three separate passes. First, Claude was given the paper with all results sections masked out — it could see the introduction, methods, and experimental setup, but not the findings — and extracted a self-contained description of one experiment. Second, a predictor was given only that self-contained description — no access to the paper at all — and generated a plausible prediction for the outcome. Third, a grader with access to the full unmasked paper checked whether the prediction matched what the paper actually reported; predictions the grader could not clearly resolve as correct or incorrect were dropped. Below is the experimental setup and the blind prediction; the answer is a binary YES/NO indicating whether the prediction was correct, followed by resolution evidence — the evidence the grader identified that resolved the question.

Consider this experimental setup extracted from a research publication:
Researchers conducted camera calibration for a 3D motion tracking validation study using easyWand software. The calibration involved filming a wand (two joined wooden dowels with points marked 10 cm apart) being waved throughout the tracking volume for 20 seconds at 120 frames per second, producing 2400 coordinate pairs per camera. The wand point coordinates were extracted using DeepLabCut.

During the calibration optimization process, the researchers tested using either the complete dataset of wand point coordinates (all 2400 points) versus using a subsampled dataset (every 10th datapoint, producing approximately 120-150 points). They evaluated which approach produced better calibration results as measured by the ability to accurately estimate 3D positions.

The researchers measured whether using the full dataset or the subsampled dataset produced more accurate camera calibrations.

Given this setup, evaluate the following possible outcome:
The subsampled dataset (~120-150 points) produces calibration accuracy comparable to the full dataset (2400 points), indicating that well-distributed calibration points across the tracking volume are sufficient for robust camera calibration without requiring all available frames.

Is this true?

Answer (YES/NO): NO